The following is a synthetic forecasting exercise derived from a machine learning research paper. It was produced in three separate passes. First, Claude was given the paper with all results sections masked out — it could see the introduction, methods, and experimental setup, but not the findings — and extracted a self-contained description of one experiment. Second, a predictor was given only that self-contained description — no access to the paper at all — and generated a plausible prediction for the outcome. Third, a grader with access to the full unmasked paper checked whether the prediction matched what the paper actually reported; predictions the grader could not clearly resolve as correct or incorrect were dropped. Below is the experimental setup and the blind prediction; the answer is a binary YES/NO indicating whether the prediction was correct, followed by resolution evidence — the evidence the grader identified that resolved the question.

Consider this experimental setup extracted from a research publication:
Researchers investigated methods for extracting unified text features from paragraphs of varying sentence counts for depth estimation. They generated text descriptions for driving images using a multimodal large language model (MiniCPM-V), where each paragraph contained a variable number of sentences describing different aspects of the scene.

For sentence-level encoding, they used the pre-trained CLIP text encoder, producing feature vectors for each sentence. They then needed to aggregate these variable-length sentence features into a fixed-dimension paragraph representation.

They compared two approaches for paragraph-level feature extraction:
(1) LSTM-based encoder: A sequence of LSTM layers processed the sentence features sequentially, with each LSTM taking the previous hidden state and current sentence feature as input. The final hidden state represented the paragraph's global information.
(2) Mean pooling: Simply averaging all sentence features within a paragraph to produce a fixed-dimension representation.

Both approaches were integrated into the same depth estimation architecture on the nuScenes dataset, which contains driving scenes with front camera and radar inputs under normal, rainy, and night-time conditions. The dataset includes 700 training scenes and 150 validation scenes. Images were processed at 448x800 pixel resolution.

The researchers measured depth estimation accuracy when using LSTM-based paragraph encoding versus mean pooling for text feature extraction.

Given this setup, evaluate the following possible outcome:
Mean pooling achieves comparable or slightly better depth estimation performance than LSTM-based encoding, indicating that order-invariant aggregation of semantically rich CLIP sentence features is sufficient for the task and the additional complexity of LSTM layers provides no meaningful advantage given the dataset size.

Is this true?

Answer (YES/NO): NO